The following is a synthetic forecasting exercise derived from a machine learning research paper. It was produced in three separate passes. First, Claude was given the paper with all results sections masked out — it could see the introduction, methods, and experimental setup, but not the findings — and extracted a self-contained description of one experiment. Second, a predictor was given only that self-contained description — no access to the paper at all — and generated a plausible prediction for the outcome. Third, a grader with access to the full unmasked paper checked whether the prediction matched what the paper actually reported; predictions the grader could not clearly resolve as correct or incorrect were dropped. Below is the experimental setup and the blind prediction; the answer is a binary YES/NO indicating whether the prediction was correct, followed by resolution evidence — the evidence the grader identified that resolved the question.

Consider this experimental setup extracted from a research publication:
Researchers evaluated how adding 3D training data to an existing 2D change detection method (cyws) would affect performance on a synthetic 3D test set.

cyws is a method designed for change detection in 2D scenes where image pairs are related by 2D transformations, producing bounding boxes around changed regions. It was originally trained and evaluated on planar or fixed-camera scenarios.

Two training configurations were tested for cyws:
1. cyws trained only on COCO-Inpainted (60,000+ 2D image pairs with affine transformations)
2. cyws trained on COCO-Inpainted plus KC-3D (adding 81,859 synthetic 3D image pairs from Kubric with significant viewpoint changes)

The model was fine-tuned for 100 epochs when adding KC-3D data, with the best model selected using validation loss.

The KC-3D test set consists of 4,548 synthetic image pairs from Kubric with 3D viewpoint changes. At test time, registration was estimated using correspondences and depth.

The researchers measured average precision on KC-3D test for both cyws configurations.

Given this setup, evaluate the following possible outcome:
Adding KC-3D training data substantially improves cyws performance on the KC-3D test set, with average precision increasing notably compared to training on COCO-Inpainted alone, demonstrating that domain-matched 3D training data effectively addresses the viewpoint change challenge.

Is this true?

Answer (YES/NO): NO